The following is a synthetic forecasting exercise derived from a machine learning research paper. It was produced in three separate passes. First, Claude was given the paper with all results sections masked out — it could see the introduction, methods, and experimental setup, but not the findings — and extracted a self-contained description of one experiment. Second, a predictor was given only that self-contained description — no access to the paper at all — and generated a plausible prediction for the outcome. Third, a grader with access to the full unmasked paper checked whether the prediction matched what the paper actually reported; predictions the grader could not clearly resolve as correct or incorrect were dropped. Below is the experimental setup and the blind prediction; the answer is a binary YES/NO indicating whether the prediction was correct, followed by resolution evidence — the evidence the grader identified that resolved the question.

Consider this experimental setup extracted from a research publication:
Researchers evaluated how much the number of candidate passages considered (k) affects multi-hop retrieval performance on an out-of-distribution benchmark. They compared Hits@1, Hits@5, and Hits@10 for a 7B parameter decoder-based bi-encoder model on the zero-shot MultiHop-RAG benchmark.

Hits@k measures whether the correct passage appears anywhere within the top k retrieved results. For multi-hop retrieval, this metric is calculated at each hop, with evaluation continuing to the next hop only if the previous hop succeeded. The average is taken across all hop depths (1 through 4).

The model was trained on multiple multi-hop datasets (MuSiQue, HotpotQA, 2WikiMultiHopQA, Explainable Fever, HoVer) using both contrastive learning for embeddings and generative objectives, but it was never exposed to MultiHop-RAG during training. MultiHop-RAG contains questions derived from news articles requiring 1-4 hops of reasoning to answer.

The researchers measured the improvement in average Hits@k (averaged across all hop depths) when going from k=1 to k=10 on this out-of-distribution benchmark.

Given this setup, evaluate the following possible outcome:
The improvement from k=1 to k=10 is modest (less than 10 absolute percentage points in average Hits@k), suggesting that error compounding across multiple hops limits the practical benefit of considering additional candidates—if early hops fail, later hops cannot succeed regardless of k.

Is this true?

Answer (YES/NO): NO